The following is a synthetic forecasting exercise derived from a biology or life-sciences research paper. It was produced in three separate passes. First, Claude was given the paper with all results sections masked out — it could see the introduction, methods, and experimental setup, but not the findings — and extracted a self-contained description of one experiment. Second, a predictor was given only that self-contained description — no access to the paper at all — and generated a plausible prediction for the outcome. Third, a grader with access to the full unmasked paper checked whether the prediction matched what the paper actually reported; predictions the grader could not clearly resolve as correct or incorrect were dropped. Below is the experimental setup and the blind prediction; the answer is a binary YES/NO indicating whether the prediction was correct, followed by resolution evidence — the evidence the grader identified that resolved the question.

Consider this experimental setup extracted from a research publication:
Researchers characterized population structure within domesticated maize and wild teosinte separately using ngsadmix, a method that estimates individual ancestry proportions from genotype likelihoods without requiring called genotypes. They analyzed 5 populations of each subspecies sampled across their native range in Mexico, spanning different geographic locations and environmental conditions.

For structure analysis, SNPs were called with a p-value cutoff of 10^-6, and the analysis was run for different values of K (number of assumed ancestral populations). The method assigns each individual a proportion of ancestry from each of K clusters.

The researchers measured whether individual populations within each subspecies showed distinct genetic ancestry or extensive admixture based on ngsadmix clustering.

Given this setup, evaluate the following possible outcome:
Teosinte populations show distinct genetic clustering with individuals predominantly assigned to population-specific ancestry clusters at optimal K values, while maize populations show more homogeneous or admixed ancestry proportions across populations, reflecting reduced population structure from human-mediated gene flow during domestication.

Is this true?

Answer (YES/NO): NO